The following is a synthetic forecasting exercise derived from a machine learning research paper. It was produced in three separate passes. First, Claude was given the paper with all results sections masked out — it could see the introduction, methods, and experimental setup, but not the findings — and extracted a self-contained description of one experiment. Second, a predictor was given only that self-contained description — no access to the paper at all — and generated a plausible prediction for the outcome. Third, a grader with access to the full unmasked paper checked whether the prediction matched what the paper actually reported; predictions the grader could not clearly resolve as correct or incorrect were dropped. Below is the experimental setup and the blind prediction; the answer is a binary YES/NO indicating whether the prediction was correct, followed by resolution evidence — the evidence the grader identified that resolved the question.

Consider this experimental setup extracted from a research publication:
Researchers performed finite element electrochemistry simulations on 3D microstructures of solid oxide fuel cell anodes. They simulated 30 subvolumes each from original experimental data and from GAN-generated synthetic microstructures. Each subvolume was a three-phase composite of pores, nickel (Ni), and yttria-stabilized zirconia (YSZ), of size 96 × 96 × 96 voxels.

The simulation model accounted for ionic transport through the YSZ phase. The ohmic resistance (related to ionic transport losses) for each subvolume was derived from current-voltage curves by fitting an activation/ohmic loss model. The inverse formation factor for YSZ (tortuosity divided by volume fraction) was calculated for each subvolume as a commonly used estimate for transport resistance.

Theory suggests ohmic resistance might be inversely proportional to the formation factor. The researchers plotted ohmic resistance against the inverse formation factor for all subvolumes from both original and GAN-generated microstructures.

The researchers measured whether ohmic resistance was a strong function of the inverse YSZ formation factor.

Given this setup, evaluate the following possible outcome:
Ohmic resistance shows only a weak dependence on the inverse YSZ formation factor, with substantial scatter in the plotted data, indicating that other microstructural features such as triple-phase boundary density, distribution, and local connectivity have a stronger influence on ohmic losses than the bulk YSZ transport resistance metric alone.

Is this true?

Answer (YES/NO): YES